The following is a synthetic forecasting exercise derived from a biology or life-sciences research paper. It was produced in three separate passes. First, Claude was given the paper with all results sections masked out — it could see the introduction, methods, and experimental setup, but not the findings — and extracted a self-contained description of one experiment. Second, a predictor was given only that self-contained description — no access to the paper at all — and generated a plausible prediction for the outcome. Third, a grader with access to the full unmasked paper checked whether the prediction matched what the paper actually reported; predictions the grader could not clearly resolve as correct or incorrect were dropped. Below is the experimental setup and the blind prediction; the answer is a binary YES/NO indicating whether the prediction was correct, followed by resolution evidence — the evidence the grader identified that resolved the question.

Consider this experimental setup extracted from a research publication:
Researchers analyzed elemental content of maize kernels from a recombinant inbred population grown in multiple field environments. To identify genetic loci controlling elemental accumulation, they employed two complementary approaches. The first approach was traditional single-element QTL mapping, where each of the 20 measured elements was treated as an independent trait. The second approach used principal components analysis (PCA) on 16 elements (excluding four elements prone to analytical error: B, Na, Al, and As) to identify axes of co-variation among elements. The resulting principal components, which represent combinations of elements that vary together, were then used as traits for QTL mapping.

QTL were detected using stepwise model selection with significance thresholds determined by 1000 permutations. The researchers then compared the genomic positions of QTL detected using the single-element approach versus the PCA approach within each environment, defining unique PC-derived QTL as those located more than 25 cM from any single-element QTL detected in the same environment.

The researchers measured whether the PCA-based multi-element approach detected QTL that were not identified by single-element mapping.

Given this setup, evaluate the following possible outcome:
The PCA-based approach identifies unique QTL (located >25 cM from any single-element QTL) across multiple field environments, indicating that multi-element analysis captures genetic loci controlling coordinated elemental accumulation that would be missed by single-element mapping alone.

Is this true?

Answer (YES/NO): YES